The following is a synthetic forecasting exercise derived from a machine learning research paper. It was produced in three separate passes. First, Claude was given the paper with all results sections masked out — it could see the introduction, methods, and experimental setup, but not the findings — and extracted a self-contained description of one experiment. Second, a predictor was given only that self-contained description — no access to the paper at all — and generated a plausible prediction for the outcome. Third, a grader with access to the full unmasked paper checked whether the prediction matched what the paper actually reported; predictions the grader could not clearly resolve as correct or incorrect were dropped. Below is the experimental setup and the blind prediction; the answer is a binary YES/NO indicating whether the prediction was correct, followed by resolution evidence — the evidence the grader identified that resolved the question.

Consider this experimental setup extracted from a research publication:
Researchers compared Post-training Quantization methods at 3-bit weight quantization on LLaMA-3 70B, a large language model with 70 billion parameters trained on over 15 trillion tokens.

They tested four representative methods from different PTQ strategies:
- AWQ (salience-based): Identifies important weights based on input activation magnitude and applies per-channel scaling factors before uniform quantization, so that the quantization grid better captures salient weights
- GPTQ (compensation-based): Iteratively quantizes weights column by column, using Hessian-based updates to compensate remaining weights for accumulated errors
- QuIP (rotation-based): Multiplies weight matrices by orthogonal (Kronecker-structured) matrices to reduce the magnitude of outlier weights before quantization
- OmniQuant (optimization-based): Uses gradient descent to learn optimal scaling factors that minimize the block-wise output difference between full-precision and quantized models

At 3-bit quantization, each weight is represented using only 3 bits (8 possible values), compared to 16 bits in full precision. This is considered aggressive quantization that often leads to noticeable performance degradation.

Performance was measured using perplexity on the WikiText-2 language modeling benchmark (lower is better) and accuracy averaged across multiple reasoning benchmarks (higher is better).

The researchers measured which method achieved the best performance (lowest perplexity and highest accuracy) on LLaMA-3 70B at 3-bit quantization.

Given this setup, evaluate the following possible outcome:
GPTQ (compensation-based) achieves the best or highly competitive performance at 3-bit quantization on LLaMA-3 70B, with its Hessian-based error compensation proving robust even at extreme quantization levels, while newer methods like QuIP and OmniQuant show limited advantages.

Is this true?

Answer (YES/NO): NO